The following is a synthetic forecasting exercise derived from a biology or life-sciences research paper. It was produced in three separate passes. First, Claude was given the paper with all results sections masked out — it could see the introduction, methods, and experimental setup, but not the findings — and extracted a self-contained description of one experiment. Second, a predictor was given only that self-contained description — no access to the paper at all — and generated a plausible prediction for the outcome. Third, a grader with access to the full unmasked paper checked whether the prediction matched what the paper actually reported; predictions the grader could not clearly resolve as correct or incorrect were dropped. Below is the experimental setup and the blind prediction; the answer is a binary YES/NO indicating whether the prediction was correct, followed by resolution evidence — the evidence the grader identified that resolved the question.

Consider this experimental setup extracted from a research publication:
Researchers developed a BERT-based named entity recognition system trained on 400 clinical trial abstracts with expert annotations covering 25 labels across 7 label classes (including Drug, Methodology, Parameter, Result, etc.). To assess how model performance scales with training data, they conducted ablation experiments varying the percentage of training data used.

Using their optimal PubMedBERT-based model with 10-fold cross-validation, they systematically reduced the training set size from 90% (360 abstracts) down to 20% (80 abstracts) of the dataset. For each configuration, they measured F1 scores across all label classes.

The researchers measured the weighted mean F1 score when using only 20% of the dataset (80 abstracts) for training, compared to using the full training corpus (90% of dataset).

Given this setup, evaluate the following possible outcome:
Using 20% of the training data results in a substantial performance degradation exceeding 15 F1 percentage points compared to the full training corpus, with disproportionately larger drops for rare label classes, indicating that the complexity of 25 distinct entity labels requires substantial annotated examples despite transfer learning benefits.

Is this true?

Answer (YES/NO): NO